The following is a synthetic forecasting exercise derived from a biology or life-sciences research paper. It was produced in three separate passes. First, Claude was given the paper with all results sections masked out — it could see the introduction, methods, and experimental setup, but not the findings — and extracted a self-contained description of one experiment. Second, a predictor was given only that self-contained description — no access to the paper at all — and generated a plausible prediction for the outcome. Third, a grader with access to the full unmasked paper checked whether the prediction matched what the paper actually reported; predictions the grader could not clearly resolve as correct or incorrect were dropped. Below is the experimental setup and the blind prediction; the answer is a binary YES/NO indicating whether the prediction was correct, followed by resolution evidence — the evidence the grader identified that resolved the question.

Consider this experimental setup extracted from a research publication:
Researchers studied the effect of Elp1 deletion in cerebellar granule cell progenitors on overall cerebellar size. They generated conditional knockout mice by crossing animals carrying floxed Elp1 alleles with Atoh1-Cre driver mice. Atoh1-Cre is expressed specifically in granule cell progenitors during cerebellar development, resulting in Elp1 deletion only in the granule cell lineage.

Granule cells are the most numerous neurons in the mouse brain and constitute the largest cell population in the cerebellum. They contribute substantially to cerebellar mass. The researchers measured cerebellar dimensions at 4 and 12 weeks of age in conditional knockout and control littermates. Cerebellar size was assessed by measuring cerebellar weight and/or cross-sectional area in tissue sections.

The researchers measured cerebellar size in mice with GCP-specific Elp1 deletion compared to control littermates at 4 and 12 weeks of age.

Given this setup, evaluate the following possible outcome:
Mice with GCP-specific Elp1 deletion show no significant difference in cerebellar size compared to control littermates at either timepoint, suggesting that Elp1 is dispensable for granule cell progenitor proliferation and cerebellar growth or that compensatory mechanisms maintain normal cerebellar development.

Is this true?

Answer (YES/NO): NO